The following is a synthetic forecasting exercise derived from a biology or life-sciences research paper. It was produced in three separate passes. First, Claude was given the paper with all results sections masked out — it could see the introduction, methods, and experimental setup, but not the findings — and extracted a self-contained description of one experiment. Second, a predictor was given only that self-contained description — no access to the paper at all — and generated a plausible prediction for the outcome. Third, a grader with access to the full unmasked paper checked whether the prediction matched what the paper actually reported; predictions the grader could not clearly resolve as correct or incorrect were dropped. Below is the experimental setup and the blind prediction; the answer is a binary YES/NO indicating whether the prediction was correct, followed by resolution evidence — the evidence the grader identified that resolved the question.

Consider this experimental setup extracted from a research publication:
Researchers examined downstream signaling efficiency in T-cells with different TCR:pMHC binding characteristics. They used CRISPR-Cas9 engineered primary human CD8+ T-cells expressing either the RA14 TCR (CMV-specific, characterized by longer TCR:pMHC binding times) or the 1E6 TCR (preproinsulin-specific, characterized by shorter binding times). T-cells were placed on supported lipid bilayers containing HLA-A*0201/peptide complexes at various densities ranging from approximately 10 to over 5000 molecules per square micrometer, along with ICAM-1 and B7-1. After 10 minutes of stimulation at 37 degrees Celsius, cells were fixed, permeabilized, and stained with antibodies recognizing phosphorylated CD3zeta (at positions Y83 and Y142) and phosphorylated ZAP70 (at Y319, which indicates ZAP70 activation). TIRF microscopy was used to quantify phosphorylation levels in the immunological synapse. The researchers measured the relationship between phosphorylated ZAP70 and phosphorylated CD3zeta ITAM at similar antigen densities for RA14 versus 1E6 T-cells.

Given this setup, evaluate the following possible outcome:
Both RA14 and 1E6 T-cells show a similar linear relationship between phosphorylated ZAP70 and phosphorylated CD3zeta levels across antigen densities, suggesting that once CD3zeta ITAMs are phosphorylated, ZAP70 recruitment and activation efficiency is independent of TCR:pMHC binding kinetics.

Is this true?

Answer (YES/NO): NO